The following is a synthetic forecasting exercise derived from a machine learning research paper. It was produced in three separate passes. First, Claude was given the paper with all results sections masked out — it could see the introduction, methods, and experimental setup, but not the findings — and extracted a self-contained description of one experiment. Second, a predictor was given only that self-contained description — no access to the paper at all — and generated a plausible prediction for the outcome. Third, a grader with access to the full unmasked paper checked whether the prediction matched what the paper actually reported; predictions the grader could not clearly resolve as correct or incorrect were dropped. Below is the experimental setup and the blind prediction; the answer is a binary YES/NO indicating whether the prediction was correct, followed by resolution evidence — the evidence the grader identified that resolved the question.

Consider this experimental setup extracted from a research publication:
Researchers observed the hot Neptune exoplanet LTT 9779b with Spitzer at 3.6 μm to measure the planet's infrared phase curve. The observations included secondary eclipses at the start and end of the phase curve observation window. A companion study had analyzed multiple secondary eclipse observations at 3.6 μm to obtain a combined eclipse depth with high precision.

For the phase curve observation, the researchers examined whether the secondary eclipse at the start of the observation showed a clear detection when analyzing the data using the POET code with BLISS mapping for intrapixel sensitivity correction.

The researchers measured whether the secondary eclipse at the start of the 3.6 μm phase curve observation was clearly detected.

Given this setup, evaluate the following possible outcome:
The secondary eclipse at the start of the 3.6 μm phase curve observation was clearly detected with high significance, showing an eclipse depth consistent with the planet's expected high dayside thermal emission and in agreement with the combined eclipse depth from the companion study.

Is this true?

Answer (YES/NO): NO